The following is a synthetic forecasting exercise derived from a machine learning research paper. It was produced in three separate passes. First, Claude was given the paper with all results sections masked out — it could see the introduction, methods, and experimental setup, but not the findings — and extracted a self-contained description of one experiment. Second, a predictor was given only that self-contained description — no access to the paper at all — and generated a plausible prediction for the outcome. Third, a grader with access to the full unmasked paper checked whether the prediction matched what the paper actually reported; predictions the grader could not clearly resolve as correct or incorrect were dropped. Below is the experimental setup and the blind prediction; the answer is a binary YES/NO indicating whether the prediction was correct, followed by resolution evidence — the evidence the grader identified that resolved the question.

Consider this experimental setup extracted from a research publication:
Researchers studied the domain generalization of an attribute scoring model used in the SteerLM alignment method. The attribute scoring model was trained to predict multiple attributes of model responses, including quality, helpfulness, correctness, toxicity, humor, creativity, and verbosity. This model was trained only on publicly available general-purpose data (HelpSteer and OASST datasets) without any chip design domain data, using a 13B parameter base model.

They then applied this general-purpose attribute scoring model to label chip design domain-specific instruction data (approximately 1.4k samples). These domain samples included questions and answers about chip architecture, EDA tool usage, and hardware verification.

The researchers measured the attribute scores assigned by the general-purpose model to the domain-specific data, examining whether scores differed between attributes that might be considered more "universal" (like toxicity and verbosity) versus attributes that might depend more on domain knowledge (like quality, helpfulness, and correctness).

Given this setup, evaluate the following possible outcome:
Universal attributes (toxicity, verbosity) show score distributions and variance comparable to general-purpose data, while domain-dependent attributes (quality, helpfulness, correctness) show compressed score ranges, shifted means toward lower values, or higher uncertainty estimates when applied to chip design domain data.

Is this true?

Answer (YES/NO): YES